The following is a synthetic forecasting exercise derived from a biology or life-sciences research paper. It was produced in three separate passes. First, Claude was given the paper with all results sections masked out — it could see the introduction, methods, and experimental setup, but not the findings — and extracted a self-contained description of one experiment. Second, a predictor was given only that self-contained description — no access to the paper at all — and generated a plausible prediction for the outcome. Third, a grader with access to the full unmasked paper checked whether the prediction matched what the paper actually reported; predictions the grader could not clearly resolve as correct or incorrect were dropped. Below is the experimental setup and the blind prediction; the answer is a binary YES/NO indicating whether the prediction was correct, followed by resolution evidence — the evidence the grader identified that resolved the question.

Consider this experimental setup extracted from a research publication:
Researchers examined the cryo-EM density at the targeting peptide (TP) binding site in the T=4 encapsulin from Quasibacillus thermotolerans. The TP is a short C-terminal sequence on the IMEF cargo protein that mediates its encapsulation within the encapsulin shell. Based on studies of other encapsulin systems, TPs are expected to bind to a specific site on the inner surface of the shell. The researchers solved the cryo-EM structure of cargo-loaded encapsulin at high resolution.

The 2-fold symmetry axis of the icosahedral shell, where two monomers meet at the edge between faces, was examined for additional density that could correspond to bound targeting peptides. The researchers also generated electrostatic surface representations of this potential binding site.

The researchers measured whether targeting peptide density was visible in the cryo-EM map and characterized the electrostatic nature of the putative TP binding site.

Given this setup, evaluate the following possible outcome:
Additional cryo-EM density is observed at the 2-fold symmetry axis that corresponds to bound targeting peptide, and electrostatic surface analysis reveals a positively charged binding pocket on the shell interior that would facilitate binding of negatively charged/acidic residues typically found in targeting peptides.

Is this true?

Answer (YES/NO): NO